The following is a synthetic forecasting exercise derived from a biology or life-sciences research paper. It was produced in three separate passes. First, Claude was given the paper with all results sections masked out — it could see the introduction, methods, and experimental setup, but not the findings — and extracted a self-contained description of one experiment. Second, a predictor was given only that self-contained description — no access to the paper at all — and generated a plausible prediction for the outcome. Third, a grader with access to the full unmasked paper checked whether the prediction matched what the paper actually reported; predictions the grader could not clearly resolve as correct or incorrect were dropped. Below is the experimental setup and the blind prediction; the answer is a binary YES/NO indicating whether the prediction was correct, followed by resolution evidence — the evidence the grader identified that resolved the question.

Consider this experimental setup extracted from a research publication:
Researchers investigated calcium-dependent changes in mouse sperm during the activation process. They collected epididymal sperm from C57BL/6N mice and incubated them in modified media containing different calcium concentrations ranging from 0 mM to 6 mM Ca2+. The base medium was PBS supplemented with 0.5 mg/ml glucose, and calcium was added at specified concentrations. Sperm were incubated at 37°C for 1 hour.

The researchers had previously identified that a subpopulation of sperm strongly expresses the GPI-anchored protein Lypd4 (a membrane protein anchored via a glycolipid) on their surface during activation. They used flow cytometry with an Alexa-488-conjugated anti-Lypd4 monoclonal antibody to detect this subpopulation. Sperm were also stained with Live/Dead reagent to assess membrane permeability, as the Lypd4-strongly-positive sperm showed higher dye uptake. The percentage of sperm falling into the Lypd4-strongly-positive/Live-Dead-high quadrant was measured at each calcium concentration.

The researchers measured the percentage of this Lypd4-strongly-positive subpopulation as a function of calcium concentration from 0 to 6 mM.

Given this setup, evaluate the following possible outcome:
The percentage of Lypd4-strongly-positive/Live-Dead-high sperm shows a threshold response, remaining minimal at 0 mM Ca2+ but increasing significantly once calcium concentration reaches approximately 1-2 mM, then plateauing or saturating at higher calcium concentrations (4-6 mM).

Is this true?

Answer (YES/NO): NO